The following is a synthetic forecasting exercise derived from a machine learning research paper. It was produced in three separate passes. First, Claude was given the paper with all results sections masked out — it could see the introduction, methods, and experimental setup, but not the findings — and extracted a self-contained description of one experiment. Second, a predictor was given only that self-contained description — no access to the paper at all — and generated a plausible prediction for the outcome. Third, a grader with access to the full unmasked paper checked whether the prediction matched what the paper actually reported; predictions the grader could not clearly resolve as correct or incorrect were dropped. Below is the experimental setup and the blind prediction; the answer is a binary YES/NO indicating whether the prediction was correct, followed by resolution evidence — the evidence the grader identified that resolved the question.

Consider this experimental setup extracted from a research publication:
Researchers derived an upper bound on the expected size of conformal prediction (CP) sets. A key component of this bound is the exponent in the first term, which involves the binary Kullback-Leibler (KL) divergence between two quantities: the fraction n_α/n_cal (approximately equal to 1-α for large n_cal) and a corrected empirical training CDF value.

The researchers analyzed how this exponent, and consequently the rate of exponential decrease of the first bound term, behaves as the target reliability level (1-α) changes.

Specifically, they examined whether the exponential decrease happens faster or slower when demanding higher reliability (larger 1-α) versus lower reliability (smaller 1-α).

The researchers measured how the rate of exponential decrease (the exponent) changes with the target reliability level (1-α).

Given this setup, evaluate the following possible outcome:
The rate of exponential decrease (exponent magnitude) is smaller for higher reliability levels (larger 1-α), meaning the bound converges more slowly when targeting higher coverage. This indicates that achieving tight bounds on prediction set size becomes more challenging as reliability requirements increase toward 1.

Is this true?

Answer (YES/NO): YES